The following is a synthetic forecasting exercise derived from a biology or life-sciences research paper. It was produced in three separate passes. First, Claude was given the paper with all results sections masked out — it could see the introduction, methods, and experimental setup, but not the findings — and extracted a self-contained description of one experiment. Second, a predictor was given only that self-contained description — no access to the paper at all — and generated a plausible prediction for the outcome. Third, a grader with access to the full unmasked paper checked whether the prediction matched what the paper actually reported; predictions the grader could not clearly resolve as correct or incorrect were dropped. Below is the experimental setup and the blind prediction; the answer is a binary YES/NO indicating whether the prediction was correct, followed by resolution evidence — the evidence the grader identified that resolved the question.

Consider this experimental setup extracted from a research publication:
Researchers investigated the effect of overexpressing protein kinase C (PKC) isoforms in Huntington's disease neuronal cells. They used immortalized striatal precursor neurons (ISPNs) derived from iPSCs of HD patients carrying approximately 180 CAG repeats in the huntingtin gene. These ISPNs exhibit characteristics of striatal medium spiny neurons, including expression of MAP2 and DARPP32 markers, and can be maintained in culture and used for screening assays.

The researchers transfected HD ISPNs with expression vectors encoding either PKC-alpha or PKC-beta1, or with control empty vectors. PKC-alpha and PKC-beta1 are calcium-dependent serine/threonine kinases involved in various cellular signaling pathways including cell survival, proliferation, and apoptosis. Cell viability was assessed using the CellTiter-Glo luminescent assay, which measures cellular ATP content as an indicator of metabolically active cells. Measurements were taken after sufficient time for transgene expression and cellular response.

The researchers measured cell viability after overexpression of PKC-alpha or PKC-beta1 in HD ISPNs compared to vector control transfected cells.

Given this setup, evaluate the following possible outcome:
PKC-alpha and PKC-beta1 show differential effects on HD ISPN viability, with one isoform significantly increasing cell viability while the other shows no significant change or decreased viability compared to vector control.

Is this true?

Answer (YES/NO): NO